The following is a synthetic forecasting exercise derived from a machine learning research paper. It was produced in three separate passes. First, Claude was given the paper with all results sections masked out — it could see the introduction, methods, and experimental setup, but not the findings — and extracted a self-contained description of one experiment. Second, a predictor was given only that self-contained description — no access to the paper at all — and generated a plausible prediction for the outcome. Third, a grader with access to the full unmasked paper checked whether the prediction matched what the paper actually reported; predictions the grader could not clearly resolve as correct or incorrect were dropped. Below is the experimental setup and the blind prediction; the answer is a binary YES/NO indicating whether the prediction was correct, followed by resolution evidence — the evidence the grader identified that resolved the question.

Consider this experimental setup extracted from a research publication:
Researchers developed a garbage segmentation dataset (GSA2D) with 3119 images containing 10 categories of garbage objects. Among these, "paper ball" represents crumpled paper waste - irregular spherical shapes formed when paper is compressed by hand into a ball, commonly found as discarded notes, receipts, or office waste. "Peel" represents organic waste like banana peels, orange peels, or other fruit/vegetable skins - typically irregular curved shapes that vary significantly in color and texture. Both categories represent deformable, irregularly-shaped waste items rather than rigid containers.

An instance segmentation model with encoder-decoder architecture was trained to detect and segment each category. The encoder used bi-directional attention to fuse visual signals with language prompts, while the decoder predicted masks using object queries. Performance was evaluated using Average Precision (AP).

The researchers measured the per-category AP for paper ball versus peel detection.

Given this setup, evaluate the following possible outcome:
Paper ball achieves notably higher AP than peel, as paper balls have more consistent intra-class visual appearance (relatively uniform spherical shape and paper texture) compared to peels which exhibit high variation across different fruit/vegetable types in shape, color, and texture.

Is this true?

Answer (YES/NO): NO